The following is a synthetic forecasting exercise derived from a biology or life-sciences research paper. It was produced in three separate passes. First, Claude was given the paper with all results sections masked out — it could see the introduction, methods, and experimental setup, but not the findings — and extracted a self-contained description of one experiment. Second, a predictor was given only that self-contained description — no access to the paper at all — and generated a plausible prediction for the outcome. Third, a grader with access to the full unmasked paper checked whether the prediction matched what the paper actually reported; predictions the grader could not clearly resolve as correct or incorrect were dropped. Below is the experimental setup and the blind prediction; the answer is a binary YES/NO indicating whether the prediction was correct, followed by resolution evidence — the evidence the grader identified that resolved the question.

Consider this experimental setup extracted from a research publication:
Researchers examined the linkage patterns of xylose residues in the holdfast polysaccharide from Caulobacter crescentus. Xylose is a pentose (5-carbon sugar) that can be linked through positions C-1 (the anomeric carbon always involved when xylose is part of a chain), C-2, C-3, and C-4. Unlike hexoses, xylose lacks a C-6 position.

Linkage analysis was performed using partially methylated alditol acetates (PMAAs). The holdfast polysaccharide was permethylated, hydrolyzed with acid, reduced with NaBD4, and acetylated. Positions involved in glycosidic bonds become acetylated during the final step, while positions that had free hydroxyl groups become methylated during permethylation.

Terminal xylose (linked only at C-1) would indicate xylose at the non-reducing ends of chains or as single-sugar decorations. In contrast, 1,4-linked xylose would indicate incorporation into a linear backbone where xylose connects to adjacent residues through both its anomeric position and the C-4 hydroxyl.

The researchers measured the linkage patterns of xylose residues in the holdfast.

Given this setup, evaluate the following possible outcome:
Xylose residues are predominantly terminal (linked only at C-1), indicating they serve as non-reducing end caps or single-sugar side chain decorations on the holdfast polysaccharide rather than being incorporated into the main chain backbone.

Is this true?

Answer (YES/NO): NO